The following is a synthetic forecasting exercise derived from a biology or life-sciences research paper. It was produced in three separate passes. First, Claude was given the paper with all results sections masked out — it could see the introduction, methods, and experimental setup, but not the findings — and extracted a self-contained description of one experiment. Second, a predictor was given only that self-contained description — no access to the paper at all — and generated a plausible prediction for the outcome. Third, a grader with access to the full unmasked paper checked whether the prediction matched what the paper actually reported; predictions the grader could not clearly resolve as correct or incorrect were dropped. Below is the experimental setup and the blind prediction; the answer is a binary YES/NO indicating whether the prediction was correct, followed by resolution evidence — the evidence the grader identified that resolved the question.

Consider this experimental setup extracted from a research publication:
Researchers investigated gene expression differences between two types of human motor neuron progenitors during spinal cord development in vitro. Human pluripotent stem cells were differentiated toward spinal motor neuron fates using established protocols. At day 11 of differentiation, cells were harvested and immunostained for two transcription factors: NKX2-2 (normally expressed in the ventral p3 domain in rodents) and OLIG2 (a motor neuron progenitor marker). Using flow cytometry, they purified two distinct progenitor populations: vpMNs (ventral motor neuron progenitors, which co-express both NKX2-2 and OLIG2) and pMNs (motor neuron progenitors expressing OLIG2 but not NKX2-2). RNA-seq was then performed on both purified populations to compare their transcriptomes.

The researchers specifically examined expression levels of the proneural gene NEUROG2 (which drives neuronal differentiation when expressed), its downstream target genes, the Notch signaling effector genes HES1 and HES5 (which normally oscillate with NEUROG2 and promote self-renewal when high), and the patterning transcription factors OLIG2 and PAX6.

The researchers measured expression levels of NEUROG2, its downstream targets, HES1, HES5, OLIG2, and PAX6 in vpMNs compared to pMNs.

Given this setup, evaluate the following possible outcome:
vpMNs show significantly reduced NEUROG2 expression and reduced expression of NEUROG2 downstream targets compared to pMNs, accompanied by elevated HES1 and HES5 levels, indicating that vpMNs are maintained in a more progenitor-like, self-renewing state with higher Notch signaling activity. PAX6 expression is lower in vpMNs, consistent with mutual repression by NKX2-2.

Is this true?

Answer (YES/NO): NO